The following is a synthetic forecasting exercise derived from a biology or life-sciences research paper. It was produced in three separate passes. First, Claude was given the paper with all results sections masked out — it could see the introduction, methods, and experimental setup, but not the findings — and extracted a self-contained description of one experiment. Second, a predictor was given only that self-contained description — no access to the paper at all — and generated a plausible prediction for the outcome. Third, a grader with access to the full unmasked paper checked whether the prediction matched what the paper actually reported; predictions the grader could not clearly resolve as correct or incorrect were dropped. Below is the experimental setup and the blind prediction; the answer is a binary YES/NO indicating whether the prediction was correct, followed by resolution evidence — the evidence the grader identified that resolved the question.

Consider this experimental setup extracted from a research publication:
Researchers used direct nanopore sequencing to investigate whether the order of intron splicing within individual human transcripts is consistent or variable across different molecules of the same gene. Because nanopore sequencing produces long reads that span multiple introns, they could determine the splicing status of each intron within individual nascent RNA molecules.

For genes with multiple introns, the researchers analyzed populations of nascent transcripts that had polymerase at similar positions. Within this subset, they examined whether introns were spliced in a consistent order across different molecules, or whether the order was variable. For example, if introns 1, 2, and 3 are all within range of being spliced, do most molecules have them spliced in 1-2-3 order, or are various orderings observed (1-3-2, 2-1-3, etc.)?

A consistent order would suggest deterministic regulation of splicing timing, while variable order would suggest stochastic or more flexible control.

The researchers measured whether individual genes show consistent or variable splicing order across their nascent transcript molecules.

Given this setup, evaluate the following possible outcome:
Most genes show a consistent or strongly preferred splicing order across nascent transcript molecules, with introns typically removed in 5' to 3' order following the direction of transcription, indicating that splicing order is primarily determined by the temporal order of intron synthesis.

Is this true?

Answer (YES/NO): NO